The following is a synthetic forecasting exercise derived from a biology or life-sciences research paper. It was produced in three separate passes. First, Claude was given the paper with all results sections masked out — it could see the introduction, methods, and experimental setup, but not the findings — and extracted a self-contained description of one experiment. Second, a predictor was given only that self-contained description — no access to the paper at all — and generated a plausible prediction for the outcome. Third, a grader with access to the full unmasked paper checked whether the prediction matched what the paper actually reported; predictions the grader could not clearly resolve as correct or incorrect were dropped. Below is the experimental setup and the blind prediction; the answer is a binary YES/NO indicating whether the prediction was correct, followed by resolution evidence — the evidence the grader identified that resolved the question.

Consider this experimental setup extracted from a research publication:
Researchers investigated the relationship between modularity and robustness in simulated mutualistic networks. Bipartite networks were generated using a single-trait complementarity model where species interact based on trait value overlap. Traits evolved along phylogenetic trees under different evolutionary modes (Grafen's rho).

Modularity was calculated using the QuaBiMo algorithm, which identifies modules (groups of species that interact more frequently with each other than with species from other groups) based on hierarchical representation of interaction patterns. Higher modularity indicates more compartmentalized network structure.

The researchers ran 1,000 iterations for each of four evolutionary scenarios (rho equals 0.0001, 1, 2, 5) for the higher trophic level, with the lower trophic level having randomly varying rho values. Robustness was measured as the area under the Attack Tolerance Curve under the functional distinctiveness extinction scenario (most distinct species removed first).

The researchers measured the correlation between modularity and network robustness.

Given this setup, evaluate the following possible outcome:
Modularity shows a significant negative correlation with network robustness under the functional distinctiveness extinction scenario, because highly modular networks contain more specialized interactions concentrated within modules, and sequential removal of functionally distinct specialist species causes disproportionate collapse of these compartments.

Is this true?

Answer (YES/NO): YES